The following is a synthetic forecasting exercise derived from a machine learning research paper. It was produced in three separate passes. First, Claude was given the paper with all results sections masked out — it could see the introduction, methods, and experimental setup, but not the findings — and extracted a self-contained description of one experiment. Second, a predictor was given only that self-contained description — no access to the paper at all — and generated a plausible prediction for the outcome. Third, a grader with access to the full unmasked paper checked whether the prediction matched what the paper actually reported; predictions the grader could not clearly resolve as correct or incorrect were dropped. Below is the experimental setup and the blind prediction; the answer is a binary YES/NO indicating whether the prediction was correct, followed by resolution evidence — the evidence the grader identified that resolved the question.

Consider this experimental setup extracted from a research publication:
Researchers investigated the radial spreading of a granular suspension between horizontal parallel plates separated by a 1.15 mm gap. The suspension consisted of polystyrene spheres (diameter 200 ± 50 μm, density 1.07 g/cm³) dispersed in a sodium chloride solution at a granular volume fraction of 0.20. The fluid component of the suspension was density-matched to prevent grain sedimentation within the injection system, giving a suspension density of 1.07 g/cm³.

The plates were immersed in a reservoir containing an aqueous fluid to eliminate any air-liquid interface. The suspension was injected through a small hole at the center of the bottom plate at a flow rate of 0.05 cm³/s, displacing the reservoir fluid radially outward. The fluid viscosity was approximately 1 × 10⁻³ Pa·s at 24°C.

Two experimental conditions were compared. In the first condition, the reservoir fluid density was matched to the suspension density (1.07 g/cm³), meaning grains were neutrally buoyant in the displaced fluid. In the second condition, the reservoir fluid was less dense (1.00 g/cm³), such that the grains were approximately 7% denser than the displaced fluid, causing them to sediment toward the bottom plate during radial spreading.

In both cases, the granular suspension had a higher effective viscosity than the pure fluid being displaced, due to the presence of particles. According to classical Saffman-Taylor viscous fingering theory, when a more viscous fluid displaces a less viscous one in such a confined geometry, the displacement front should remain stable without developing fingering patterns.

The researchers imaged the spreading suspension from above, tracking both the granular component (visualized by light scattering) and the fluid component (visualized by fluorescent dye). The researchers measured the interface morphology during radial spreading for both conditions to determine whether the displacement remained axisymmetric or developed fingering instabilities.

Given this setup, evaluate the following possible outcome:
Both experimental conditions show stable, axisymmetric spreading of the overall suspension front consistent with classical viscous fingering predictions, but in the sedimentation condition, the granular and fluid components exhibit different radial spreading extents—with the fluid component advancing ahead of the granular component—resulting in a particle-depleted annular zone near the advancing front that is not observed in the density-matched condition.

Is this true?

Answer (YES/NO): NO